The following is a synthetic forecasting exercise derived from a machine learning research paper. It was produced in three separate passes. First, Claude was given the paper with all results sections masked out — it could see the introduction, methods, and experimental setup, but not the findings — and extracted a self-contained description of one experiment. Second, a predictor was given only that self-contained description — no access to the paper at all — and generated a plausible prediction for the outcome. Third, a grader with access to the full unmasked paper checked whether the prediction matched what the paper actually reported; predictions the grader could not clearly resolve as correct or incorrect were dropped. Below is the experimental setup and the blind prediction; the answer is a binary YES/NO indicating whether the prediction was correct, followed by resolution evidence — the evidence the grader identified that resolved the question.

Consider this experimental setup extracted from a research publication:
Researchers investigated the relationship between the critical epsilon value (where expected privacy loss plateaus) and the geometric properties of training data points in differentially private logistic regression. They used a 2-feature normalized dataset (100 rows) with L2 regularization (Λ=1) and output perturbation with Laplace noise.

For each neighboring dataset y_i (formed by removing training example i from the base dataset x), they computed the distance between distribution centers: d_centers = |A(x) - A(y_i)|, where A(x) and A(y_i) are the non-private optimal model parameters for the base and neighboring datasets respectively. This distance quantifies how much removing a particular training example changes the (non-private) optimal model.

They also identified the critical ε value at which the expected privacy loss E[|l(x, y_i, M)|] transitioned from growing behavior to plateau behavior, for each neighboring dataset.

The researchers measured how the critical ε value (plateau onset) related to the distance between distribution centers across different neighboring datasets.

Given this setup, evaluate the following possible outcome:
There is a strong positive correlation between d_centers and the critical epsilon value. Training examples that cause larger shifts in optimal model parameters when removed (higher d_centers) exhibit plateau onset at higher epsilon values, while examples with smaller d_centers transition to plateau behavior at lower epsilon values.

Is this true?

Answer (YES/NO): NO